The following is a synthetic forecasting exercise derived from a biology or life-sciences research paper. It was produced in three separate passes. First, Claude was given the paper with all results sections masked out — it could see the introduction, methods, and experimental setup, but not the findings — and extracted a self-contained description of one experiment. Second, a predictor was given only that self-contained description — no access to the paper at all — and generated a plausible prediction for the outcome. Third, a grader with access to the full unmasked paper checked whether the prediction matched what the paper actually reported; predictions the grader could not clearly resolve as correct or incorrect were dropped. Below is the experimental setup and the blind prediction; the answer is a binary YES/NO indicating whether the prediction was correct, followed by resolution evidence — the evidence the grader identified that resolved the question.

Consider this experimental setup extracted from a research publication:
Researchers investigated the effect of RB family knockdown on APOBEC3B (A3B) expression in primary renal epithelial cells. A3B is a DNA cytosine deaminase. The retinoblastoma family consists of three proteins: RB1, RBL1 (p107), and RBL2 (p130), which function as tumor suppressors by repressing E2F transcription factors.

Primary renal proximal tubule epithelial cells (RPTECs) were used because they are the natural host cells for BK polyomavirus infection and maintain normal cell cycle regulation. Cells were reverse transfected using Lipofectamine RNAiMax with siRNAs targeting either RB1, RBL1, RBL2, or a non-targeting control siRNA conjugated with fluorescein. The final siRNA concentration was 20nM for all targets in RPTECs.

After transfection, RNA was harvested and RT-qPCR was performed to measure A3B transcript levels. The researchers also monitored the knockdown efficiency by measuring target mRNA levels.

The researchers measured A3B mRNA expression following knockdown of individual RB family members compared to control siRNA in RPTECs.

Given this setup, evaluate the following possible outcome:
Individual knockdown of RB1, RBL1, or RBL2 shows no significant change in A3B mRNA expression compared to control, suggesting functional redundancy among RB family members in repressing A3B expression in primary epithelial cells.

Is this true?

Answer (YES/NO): NO